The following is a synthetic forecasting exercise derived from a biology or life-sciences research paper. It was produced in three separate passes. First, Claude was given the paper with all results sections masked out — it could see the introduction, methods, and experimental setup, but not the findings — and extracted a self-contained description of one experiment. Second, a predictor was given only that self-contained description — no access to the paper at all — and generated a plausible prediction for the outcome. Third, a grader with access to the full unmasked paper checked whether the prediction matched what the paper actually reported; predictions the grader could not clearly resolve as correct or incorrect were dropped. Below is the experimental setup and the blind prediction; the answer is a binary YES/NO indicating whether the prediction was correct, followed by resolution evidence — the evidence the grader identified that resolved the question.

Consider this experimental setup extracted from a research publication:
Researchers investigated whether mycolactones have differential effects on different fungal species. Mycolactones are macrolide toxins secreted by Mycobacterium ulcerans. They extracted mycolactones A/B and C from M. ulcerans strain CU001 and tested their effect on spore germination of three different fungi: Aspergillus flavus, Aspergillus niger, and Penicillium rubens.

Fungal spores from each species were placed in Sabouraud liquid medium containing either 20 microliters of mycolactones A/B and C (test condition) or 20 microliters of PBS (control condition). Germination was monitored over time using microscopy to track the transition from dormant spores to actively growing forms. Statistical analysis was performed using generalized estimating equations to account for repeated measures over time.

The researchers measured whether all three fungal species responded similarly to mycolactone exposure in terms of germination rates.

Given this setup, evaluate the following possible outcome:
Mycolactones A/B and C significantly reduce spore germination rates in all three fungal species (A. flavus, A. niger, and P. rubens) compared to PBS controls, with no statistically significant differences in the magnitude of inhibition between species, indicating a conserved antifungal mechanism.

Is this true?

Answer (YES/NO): NO